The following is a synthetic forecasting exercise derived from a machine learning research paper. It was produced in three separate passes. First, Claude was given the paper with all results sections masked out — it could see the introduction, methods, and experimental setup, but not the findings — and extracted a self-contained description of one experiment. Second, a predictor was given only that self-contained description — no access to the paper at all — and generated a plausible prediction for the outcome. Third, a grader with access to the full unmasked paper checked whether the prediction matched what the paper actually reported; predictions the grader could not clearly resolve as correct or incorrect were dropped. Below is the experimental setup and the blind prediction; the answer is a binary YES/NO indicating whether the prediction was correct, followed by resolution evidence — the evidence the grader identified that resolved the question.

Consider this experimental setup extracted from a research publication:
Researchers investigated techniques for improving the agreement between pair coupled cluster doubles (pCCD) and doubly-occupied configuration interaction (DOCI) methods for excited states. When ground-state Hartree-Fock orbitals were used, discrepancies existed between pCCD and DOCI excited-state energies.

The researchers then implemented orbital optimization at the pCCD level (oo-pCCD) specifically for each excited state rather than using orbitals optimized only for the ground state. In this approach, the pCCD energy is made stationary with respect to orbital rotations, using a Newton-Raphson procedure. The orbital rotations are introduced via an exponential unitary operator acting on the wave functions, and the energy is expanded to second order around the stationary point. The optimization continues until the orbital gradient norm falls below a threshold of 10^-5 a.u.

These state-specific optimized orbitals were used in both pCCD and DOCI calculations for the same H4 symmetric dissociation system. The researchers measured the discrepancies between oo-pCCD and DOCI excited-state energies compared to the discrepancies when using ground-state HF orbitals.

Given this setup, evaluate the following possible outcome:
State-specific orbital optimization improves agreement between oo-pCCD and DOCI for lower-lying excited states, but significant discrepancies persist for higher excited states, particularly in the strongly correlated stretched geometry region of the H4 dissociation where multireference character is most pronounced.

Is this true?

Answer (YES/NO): NO